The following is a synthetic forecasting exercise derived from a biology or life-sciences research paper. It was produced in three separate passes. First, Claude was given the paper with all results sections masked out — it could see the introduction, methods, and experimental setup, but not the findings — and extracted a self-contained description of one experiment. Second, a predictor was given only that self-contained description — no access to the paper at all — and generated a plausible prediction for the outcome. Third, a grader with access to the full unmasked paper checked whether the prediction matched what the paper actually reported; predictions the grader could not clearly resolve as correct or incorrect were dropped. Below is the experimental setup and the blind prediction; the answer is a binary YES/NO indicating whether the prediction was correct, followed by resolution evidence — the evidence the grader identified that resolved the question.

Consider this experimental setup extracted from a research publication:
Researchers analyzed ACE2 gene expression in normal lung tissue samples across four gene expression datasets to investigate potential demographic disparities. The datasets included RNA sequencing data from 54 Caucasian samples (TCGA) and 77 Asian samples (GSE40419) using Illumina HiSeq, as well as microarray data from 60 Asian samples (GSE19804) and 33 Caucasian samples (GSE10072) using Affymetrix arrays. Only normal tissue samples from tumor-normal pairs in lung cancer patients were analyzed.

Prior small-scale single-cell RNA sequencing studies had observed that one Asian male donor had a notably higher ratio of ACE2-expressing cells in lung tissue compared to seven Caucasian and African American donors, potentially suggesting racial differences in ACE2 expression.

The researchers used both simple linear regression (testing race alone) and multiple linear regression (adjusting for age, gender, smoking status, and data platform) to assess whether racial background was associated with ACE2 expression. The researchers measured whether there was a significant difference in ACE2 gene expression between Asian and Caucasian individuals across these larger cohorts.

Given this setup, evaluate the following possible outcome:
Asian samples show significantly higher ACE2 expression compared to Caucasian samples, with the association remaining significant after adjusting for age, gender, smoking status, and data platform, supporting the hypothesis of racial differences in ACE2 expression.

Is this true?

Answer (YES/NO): NO